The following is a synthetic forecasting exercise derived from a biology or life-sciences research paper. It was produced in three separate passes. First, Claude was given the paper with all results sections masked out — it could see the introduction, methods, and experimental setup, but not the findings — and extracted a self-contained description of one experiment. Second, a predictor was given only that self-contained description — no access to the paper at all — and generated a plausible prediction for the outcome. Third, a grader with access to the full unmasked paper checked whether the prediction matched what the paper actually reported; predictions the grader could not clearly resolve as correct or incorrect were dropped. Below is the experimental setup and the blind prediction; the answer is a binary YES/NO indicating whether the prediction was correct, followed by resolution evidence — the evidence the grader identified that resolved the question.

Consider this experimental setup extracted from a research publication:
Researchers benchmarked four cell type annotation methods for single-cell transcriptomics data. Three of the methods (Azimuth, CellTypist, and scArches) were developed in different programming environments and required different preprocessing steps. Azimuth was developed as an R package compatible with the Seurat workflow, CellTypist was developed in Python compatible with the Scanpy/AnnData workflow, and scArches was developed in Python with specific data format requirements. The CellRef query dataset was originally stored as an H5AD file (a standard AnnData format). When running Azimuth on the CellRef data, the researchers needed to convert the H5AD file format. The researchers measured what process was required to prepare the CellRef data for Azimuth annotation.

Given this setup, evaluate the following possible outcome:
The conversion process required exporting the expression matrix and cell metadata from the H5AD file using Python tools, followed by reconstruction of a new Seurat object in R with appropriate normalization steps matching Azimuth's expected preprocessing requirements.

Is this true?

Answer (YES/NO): NO